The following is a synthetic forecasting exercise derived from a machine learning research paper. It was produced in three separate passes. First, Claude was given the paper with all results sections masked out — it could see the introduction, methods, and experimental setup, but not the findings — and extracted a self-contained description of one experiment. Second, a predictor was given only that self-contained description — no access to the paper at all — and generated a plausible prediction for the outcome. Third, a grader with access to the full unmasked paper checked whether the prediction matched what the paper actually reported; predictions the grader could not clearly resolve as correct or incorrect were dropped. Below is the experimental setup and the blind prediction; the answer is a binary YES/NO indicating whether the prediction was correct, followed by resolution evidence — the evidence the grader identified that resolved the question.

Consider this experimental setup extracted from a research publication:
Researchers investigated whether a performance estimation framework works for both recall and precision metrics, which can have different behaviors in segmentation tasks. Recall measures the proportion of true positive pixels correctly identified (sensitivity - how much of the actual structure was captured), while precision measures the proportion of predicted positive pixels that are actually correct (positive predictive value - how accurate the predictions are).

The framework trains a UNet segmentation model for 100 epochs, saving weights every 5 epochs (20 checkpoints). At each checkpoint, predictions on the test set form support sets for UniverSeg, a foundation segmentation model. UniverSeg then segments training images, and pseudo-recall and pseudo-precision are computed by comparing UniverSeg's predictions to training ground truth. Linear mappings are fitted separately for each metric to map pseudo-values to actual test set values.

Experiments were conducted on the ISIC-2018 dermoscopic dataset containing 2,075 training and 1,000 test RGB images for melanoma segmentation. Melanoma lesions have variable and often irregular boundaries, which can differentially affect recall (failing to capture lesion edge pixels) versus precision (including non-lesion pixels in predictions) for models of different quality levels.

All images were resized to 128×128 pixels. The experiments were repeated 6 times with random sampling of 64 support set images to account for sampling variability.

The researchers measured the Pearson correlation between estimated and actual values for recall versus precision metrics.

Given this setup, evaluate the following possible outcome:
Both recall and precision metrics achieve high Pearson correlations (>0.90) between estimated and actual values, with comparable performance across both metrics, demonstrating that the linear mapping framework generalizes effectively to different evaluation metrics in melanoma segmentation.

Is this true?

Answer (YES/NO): NO